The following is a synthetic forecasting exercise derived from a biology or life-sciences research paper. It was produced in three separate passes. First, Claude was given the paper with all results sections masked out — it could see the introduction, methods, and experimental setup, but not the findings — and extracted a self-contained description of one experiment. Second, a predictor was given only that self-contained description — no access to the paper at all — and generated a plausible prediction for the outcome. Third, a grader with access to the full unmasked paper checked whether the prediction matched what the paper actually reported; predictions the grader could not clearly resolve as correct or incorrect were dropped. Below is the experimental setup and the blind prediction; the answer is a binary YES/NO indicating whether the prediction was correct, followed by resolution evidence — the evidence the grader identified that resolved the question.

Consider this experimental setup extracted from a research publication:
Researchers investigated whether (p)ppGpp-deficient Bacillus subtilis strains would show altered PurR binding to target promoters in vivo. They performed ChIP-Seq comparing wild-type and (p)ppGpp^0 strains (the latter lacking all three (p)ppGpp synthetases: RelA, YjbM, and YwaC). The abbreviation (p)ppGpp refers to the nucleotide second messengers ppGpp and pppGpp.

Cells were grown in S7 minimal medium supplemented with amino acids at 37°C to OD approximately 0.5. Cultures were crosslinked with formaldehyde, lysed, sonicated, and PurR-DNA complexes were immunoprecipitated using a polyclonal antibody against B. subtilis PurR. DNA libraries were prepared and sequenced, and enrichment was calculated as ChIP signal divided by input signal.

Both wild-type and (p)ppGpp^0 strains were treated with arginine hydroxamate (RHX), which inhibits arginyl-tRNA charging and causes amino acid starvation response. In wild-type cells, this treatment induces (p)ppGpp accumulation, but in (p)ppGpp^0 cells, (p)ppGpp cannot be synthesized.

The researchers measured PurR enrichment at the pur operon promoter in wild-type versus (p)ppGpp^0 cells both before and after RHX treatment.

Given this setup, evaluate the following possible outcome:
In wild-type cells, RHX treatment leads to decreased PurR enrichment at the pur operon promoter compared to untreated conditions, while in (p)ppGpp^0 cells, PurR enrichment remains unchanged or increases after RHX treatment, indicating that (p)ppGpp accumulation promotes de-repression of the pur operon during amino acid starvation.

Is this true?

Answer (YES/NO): NO